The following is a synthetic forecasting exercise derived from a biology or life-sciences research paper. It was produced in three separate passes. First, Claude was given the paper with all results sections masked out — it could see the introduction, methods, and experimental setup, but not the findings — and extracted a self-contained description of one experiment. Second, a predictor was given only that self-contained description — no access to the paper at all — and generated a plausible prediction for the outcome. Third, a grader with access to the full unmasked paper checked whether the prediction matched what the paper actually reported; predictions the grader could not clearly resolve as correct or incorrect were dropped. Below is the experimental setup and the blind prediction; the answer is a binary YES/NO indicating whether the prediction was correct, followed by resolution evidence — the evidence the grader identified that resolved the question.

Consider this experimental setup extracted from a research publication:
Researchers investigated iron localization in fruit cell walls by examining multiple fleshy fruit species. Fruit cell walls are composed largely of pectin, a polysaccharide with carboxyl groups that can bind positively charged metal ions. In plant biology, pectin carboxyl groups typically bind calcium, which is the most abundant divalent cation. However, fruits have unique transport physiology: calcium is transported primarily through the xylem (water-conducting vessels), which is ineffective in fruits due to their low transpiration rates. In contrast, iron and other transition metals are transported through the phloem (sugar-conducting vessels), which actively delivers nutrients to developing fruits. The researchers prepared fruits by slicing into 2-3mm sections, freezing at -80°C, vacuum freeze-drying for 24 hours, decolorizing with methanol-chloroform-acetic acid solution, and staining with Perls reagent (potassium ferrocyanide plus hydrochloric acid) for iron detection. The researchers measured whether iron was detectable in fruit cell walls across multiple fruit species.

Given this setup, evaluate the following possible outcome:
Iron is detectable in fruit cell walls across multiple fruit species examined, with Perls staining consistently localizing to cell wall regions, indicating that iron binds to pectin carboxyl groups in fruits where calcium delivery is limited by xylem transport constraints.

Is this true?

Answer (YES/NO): YES